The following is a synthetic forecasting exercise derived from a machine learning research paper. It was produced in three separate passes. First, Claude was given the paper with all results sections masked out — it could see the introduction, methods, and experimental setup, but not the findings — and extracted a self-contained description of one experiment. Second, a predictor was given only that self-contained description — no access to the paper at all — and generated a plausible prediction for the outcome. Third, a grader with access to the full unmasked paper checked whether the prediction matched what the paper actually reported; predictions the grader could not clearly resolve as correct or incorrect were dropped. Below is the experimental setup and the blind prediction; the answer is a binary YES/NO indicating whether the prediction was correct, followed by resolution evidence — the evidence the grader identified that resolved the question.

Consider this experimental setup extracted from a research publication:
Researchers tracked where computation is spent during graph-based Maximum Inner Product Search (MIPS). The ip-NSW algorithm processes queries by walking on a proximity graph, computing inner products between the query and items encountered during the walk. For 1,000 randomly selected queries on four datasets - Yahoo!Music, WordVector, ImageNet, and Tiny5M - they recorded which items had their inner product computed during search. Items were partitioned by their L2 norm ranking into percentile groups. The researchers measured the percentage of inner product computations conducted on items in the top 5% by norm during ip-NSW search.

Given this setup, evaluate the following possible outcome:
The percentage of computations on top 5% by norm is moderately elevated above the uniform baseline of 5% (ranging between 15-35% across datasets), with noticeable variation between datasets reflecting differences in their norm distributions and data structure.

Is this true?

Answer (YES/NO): NO